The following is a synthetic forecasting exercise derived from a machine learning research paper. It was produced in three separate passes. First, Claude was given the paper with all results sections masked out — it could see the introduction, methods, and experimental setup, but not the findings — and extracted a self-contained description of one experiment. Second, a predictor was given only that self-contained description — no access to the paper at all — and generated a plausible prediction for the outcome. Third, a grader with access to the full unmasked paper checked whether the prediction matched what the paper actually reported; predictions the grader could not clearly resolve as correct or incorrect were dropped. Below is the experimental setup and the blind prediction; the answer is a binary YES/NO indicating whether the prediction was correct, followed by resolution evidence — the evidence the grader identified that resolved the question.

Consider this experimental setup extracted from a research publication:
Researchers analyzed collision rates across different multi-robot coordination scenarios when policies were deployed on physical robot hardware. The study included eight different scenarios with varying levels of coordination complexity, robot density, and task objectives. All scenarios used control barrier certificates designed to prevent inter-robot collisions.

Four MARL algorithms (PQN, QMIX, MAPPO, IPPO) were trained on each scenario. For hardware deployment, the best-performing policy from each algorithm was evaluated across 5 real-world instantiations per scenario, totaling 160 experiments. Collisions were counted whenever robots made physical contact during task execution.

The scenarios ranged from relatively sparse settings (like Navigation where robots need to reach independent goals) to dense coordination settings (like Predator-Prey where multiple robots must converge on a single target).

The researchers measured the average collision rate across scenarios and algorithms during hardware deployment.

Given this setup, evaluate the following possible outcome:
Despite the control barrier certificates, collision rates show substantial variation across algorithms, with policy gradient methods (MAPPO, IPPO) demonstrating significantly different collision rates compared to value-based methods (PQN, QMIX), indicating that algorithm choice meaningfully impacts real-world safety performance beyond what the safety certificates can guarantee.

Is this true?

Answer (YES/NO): NO